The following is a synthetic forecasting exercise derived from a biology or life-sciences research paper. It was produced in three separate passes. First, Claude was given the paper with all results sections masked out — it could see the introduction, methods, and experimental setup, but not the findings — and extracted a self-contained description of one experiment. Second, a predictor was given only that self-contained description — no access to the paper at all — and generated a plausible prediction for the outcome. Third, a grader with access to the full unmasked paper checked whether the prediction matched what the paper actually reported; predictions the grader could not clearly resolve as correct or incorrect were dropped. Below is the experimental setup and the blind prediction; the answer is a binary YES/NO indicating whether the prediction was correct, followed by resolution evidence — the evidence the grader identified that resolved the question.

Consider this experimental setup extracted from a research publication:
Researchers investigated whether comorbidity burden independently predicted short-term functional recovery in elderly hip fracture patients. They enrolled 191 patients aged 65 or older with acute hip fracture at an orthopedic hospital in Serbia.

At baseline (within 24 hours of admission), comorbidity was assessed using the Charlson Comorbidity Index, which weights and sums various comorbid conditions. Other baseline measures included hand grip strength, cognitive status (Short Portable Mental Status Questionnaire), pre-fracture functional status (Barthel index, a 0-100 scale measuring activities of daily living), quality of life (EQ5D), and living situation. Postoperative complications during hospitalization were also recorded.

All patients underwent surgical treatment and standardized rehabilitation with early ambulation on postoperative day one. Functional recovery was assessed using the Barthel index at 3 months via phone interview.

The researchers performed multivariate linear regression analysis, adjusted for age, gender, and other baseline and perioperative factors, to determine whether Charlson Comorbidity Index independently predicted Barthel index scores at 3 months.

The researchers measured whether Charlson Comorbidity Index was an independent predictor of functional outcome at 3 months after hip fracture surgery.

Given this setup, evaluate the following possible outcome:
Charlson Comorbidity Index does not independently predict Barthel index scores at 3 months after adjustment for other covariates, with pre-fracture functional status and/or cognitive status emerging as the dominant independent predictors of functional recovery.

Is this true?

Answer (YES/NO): YES